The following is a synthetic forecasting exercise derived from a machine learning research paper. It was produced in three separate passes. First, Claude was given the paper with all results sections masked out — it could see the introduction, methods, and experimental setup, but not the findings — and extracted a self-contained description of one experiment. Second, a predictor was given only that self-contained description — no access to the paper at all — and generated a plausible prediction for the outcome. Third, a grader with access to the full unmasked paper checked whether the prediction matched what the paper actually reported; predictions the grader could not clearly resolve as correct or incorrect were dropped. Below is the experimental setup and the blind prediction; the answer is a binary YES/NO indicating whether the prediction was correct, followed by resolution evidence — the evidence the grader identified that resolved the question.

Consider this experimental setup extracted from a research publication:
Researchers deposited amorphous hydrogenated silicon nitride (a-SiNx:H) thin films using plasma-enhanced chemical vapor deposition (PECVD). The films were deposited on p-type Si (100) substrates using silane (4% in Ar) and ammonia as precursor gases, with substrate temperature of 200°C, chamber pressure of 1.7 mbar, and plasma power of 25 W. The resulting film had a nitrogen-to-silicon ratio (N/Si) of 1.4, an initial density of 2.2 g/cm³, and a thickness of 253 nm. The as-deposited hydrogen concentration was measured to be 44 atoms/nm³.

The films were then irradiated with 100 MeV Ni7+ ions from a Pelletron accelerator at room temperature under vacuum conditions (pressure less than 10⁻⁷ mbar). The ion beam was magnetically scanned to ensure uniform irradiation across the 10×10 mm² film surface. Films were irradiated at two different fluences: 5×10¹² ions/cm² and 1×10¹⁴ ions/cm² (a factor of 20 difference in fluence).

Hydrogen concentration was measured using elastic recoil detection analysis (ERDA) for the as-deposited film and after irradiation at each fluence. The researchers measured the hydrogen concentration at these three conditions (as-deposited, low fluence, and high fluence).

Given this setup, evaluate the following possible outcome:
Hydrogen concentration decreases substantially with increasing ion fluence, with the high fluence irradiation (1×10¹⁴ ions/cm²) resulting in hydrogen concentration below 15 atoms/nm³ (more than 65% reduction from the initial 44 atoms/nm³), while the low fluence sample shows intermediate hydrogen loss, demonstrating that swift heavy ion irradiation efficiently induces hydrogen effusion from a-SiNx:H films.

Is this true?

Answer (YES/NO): YES